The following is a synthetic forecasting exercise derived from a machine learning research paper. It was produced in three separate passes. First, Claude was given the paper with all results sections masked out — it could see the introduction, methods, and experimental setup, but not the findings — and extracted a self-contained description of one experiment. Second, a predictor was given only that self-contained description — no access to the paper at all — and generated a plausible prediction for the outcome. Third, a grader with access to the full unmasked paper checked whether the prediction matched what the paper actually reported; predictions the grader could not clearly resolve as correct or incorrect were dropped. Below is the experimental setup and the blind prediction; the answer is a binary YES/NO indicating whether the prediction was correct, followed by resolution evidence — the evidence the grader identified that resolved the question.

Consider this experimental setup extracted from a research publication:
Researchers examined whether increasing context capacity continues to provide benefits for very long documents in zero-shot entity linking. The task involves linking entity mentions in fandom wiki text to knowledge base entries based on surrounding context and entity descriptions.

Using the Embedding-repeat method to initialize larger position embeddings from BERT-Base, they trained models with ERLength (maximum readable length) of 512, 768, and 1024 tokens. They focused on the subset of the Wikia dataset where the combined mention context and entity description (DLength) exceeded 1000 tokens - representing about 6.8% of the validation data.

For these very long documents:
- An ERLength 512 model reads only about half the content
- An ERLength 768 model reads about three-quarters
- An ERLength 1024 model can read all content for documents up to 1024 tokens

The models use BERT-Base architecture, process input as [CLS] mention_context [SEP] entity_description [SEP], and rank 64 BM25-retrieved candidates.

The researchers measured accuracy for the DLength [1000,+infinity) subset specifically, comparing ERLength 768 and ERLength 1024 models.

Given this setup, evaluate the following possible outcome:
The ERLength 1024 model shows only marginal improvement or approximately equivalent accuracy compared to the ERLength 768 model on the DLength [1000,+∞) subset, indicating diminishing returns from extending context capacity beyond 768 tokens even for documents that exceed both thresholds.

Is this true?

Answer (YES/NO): NO